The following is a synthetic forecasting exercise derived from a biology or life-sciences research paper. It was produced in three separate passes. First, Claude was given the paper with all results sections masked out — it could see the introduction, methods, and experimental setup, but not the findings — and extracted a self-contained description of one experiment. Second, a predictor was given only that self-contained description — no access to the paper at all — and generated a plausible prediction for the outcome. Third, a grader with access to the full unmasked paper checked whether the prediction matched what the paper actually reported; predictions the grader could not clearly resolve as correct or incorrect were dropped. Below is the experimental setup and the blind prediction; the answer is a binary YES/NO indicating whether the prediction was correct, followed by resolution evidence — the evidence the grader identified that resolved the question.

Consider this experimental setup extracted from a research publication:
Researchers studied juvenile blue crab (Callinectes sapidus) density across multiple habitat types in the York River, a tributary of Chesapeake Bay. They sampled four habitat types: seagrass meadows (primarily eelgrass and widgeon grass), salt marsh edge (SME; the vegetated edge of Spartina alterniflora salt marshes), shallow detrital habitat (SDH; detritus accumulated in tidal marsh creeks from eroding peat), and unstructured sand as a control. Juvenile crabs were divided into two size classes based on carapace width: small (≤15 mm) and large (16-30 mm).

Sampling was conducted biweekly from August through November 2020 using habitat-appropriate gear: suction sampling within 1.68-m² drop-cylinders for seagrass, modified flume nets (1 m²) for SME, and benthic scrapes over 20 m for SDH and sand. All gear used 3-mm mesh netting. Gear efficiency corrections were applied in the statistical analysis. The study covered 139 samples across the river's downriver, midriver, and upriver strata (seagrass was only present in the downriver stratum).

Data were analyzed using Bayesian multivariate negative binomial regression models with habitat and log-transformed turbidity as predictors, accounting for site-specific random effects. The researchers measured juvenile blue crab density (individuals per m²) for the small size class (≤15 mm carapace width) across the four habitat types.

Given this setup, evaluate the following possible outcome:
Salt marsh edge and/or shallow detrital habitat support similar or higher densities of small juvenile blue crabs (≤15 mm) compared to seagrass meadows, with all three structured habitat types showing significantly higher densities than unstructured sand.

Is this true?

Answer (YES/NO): NO